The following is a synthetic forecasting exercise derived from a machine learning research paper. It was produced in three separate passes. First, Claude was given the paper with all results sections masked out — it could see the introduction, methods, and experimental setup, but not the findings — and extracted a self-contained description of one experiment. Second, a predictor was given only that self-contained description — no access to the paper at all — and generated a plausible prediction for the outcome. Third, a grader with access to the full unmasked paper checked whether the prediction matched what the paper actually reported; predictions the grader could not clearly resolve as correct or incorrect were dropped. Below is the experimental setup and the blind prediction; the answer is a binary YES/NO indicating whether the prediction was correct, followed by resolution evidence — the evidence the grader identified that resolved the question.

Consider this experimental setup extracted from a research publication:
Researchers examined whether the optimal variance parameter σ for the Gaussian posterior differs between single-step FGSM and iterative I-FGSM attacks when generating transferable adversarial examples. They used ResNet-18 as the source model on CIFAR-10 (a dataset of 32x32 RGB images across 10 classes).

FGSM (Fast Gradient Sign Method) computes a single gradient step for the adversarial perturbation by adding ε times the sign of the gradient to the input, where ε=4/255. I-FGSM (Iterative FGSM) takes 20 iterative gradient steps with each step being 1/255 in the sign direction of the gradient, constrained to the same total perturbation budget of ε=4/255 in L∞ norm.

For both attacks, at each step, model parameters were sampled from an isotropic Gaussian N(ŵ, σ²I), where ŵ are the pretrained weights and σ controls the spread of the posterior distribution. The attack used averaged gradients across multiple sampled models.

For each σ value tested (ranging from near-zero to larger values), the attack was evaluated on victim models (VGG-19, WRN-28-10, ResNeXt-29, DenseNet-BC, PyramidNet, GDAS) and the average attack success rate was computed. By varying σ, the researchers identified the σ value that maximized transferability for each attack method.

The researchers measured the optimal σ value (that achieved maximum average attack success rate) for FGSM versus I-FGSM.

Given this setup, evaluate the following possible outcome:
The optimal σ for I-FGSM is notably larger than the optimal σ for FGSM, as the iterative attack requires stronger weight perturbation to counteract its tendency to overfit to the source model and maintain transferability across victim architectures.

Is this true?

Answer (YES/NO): NO